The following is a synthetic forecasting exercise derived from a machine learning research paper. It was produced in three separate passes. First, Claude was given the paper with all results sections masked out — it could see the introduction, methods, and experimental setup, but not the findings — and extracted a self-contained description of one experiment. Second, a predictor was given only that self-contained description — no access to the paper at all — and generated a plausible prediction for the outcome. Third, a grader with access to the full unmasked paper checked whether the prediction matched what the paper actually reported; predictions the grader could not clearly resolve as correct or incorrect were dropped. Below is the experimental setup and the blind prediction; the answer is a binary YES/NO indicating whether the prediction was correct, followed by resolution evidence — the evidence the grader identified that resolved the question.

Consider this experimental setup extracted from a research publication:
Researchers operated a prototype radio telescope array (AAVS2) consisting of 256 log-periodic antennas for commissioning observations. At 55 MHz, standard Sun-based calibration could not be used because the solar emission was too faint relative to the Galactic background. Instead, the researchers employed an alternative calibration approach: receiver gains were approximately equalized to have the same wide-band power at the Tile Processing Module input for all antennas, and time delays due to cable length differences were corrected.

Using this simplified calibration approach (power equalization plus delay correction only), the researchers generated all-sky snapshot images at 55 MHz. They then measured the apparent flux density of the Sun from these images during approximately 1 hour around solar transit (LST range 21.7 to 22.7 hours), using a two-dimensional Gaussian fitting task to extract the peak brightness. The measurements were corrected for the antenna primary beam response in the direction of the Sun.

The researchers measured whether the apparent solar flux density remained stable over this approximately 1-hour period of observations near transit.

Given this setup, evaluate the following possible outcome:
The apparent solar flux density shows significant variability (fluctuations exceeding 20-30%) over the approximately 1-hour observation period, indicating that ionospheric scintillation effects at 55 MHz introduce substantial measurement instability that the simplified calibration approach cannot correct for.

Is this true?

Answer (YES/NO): NO